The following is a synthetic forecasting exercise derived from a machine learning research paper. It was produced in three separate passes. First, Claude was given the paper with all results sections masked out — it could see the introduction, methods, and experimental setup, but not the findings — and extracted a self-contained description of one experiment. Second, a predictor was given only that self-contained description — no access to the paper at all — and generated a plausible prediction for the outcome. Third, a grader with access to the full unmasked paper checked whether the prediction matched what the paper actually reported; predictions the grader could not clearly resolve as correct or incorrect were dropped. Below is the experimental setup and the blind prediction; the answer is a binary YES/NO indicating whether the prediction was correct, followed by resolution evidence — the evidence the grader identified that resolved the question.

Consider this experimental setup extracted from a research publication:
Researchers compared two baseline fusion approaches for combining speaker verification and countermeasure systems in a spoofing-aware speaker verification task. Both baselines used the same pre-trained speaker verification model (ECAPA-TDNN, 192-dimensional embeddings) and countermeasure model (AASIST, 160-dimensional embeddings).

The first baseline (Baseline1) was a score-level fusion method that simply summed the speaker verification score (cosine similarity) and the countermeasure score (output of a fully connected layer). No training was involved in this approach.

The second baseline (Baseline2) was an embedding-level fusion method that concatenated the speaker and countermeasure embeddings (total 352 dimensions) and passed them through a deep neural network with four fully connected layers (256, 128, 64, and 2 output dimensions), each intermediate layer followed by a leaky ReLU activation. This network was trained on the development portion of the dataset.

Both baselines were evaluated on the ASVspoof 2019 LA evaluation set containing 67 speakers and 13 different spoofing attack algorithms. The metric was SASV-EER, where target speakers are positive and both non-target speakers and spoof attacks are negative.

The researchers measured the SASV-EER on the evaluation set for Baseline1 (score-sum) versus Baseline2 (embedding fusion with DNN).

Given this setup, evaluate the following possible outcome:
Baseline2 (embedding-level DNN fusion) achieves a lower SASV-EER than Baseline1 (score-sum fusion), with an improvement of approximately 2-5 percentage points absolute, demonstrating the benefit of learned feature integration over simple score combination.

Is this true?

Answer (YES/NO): NO